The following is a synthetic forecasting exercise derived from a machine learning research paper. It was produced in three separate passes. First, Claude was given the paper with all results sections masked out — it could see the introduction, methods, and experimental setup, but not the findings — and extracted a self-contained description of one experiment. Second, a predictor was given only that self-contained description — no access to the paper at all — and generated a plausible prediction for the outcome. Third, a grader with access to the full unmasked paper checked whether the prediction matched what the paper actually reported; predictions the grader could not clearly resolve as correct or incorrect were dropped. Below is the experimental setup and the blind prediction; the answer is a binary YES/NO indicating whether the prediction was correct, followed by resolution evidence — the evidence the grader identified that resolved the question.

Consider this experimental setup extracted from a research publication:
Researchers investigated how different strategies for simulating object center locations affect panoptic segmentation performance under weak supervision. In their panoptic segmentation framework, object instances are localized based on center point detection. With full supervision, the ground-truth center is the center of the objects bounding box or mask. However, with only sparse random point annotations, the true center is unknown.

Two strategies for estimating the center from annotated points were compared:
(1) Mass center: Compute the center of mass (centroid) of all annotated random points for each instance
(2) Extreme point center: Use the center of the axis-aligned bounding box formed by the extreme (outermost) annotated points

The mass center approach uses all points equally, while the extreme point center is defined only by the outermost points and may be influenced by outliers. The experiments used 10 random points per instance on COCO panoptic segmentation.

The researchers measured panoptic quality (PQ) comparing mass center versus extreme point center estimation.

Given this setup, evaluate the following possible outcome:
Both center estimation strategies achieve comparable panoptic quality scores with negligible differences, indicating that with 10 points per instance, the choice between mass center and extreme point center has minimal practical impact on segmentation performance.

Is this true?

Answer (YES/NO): NO